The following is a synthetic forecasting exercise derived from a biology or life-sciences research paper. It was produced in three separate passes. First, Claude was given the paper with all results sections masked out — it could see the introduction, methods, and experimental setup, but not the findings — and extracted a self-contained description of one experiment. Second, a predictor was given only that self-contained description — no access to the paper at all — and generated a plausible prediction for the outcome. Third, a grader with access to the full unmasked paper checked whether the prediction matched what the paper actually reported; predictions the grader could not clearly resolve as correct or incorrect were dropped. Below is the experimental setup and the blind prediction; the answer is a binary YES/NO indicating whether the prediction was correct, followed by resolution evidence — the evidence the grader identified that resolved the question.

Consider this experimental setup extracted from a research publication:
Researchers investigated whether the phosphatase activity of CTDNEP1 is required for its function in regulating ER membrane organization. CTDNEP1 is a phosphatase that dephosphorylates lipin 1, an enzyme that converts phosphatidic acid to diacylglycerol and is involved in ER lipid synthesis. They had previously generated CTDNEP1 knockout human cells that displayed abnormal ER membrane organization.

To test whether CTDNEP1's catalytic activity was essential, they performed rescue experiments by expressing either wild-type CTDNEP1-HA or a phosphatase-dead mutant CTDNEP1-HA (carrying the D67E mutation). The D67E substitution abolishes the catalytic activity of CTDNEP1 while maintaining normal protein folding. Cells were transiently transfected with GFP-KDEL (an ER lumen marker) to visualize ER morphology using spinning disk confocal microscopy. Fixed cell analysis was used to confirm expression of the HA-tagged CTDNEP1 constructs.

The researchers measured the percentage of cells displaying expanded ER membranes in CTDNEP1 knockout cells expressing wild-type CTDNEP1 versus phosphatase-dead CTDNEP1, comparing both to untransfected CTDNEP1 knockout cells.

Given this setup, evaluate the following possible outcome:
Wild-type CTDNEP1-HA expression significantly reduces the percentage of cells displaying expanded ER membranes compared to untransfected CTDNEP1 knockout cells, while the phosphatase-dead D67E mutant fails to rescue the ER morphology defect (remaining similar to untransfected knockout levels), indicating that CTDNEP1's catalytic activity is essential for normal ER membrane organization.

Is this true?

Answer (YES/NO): YES